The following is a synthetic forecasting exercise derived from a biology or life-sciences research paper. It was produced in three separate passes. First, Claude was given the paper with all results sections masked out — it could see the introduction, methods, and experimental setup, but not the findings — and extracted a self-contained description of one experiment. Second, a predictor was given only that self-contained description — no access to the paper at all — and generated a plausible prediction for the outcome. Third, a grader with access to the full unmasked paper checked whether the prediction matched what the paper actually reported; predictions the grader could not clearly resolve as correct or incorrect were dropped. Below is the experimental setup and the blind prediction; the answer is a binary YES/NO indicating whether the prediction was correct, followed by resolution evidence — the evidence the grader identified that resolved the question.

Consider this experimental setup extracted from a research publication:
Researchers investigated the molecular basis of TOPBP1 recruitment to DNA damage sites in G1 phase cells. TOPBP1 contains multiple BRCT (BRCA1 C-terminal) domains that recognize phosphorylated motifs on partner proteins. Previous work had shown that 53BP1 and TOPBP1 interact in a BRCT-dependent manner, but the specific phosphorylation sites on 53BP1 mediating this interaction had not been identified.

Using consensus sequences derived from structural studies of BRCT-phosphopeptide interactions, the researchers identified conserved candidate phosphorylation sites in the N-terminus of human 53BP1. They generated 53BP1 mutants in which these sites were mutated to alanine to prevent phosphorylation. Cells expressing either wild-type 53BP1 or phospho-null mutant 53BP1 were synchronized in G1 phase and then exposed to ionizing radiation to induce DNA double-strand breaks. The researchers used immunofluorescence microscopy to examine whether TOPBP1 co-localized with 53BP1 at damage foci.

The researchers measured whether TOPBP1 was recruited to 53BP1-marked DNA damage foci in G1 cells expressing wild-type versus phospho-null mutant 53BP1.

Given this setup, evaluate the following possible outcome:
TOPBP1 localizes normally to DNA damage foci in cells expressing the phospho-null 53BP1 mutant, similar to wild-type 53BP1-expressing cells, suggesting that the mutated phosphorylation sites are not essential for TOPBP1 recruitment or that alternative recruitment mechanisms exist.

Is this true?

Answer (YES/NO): NO